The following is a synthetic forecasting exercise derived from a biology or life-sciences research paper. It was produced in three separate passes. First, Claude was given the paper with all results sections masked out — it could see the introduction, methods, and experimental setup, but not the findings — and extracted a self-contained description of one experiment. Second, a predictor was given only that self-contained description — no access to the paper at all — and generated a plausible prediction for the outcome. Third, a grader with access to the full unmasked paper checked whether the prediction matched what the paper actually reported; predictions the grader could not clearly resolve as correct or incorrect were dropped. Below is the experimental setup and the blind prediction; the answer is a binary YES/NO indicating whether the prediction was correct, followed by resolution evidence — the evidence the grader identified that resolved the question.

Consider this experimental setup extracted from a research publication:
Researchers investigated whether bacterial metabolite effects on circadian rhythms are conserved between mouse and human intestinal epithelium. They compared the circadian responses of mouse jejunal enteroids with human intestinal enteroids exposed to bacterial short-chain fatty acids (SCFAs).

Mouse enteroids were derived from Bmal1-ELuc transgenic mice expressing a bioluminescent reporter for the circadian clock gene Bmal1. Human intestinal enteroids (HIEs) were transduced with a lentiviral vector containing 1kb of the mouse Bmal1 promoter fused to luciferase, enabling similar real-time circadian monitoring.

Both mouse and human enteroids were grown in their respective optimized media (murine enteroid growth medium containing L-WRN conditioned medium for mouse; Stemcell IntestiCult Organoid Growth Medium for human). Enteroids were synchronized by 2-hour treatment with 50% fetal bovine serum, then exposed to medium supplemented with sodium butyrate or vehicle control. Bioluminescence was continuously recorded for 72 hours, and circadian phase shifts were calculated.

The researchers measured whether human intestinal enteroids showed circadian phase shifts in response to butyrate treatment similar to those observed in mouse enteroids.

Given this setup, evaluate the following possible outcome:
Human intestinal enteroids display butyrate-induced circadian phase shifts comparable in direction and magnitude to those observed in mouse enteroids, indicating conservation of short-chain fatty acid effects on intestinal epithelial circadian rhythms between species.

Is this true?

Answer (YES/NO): NO